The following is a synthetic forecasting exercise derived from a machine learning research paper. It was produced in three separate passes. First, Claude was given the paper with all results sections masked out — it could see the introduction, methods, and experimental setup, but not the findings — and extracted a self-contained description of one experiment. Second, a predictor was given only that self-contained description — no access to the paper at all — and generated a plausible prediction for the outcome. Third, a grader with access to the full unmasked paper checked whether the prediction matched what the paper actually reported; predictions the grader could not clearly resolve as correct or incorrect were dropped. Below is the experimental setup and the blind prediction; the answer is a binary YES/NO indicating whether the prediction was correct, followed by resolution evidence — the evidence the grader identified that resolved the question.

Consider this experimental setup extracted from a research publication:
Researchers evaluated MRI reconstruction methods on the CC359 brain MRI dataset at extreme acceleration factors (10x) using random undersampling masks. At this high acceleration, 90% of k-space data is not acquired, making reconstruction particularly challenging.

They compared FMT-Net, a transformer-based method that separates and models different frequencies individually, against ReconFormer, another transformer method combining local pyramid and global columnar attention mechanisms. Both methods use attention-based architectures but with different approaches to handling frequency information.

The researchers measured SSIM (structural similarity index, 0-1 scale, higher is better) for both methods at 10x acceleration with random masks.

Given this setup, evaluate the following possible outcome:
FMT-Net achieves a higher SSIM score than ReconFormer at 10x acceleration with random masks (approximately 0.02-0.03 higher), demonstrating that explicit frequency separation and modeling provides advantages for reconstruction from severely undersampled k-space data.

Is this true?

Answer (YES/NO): YES